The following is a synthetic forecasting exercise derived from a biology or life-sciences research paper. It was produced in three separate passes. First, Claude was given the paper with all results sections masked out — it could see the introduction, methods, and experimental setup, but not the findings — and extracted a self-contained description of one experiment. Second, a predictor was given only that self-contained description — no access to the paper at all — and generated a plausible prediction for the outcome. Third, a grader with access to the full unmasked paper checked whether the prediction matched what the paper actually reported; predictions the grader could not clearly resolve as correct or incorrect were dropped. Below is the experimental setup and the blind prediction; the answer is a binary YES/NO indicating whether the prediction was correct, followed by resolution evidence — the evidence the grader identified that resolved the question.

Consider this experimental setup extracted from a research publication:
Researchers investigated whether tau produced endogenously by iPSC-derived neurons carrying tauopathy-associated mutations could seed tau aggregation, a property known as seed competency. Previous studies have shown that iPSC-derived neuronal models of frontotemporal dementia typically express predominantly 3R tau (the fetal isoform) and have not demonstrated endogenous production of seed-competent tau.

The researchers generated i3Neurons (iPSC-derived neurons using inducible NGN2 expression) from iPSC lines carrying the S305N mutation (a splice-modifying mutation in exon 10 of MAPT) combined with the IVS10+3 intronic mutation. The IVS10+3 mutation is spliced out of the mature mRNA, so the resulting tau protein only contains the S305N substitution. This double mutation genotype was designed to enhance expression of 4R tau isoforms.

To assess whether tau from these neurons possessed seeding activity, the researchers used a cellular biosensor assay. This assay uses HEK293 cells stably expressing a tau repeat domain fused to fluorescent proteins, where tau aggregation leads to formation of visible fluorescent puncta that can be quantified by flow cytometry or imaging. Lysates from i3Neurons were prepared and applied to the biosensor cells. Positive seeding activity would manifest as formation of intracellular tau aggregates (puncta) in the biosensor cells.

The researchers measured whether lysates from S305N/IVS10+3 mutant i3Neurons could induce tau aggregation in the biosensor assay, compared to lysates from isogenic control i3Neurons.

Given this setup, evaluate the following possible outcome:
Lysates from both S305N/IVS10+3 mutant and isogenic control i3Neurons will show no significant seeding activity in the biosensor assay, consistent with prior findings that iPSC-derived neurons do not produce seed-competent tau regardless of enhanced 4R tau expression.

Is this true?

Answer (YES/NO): NO